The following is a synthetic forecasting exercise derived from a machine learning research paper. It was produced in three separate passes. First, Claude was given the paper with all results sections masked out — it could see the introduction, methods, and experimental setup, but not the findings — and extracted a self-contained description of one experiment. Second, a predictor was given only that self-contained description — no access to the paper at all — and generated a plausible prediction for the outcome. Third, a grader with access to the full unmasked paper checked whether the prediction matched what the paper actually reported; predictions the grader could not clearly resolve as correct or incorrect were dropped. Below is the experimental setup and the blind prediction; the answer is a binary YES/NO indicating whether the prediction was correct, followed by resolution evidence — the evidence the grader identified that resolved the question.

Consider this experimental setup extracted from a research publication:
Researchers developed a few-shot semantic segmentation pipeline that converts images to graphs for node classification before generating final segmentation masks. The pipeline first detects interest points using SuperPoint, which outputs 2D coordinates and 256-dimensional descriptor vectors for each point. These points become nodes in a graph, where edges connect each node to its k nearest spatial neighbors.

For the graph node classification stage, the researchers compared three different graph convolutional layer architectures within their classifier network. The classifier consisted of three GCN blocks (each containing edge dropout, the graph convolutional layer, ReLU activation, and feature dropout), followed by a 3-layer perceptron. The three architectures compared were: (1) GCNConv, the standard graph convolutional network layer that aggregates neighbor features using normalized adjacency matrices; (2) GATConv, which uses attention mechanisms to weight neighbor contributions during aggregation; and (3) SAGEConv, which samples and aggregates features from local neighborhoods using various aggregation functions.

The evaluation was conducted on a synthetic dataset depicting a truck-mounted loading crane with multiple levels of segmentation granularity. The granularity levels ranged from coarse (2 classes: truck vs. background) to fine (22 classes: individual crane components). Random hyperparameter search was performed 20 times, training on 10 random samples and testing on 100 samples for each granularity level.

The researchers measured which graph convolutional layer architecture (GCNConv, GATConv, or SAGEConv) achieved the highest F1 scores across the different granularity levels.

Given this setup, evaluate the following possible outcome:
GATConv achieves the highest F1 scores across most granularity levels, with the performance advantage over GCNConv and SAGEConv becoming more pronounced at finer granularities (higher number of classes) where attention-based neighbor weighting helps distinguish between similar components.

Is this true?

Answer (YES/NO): NO